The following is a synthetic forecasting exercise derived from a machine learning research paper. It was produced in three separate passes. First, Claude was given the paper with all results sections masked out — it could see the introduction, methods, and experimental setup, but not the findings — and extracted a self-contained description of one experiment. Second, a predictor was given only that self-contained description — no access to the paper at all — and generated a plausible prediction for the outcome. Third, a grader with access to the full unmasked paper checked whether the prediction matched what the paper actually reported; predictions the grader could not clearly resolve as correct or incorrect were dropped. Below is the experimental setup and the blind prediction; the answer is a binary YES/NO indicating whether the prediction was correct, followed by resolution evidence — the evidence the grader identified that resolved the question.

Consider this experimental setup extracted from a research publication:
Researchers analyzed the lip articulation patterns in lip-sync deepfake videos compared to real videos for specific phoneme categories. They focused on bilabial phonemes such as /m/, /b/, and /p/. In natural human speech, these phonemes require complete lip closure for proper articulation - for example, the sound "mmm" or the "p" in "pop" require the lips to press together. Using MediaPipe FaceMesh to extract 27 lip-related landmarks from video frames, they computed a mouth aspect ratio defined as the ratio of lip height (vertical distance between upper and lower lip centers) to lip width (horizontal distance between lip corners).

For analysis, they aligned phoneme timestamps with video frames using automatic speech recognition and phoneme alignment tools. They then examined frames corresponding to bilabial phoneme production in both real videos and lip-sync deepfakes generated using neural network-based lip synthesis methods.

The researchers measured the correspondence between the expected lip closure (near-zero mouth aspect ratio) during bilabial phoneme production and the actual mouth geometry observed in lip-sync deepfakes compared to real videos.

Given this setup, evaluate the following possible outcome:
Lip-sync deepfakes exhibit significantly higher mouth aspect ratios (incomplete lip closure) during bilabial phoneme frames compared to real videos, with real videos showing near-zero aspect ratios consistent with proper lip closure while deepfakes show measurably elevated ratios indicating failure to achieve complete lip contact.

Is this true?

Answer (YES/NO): YES